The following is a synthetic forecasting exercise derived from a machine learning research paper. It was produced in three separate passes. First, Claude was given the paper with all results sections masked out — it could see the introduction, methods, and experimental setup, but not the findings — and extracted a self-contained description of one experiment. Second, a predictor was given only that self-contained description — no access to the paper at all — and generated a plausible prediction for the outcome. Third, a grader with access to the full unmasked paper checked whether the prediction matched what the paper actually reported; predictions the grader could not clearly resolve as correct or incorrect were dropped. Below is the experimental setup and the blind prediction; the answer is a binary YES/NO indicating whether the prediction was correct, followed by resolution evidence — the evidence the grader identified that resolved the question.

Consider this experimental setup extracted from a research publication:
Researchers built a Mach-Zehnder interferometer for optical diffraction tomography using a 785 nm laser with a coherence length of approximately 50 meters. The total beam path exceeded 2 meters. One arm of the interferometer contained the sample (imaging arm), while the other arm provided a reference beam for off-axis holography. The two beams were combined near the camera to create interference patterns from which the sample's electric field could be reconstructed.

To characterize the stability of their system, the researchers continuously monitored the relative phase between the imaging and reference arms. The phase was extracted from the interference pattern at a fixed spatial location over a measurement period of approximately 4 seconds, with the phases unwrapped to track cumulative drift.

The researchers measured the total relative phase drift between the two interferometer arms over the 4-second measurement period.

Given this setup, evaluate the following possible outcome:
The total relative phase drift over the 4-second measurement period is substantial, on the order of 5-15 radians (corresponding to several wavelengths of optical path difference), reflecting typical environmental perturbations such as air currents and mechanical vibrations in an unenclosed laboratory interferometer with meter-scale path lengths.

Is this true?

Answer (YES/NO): NO